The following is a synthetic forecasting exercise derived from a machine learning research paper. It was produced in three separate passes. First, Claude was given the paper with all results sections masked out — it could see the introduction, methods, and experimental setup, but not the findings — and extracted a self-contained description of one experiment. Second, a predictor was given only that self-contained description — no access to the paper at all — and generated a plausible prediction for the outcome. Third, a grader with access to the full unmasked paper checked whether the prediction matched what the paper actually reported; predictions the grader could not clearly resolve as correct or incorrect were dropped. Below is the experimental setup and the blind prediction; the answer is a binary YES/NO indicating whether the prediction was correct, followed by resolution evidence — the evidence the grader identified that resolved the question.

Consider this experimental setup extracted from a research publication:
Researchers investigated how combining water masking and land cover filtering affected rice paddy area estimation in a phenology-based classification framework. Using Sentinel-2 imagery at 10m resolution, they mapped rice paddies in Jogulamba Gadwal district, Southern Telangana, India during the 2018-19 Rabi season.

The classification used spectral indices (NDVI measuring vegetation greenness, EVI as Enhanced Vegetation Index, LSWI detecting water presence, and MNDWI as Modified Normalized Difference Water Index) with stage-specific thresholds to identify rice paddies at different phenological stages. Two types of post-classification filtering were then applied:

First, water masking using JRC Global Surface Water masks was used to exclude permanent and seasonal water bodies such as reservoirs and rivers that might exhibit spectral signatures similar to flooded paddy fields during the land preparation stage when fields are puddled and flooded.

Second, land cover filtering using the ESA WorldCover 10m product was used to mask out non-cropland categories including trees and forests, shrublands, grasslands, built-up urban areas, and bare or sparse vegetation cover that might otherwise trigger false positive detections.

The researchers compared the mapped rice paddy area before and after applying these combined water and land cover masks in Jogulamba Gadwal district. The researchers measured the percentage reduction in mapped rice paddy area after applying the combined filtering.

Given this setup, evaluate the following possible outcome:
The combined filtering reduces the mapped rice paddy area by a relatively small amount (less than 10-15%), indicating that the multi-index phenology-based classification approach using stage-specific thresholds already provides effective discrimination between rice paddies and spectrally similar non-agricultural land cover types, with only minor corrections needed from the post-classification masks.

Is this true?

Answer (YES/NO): NO